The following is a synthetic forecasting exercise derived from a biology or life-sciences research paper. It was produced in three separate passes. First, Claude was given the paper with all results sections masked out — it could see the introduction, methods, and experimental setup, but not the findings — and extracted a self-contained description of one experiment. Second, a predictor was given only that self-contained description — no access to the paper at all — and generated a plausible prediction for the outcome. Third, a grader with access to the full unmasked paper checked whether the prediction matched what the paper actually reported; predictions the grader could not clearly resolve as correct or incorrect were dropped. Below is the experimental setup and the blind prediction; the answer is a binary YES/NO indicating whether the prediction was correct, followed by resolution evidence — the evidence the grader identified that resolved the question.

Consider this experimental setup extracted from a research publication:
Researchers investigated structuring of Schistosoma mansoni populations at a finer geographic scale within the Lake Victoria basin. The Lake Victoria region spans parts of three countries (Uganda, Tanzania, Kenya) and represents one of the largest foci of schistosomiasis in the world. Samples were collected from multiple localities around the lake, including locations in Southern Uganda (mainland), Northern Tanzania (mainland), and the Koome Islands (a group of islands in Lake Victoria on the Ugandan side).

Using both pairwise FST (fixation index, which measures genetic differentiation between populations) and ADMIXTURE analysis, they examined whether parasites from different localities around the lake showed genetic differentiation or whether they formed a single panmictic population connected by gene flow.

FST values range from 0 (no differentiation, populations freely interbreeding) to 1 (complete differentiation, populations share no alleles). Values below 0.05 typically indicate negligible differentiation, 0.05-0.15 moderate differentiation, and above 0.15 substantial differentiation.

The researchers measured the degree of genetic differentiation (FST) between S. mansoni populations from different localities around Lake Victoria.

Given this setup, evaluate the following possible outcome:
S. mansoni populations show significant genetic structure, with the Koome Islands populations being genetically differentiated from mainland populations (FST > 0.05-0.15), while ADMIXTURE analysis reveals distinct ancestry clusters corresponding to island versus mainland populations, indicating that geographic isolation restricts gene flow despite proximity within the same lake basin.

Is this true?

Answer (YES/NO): NO